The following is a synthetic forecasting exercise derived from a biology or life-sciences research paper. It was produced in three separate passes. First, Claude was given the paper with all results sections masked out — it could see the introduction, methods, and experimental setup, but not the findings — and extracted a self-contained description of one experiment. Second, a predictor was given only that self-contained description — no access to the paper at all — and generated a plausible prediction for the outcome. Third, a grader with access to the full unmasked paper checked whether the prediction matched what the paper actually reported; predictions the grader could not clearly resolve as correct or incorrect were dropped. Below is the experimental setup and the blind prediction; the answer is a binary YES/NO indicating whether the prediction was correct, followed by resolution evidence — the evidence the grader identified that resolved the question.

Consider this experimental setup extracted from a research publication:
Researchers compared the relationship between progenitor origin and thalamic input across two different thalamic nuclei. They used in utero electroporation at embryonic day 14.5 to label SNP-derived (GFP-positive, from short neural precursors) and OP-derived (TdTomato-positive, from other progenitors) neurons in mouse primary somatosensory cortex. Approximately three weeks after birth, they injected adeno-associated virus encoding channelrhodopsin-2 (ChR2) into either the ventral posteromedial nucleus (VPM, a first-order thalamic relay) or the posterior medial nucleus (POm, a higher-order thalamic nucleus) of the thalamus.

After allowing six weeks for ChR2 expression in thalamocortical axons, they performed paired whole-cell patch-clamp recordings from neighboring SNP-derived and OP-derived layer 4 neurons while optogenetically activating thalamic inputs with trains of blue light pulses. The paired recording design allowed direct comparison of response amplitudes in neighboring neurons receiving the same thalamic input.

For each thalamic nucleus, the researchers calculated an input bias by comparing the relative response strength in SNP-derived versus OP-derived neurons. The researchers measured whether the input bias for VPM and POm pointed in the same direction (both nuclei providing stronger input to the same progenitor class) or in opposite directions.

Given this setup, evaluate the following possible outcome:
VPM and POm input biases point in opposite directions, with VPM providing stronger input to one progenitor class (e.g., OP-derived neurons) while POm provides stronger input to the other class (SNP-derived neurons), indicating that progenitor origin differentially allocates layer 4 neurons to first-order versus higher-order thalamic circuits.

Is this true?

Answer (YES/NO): YES